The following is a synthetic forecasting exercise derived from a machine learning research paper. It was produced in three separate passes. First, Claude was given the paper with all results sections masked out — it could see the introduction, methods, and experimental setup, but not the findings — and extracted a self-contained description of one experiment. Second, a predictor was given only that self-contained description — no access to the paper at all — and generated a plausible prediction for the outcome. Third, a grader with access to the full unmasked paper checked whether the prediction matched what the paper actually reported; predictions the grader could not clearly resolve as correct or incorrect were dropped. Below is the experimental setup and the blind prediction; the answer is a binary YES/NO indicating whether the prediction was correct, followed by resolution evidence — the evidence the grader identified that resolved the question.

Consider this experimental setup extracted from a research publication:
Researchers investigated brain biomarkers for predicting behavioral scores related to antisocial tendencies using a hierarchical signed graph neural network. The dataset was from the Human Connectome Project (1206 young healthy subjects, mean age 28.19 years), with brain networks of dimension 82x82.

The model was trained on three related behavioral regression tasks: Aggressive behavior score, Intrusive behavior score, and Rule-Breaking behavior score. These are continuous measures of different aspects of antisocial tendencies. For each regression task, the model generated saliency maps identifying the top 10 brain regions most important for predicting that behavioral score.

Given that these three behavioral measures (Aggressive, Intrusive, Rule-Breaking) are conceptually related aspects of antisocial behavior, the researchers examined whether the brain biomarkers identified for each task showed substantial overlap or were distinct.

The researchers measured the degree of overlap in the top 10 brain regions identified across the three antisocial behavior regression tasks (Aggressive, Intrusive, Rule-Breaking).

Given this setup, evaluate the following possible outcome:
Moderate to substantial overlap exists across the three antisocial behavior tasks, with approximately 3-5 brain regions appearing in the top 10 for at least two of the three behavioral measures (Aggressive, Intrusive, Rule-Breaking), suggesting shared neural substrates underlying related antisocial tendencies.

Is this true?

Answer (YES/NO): YES